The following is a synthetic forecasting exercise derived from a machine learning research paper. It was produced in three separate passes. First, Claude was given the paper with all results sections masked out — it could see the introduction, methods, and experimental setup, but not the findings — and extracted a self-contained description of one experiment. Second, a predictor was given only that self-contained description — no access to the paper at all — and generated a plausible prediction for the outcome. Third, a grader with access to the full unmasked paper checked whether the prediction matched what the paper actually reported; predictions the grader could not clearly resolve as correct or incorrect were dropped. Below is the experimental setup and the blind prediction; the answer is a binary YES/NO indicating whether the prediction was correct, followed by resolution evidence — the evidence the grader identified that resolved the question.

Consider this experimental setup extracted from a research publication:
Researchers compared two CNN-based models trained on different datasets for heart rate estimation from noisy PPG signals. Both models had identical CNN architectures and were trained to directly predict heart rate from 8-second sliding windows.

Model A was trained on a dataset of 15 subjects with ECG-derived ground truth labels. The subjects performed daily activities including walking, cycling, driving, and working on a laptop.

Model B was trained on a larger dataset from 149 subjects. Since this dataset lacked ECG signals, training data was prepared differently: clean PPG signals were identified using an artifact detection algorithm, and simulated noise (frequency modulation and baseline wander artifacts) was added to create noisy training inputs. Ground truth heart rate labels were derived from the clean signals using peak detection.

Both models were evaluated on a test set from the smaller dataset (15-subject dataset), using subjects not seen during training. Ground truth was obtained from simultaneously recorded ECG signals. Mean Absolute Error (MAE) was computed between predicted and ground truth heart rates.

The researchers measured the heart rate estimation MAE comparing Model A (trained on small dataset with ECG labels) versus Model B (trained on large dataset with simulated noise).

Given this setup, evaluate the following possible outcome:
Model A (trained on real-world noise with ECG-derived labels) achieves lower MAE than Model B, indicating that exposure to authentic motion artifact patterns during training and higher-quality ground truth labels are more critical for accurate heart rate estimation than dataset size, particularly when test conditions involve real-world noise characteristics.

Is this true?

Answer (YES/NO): YES